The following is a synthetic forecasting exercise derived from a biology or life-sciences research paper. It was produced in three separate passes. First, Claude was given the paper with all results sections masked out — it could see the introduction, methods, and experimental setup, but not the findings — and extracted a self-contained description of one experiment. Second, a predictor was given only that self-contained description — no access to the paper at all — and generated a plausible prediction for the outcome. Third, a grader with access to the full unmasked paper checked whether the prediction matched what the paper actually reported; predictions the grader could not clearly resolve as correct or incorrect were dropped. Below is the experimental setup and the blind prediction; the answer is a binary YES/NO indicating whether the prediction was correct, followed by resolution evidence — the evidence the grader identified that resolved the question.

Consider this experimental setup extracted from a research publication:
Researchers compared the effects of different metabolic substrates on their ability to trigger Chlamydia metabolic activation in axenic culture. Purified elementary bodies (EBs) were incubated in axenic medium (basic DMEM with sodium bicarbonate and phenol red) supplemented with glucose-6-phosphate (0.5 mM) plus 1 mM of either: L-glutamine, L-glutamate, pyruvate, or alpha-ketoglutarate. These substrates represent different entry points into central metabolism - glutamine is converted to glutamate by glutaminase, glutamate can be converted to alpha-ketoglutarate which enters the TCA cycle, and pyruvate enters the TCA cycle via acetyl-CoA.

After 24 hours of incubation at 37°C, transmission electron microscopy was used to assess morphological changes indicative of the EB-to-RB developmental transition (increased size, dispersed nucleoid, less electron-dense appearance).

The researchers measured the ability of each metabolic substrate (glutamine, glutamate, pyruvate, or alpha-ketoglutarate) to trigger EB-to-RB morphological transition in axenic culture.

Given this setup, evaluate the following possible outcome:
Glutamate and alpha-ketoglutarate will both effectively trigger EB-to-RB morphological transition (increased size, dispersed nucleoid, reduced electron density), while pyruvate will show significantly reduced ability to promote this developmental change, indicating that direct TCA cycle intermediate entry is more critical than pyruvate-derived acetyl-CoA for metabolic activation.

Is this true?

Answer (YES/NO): NO